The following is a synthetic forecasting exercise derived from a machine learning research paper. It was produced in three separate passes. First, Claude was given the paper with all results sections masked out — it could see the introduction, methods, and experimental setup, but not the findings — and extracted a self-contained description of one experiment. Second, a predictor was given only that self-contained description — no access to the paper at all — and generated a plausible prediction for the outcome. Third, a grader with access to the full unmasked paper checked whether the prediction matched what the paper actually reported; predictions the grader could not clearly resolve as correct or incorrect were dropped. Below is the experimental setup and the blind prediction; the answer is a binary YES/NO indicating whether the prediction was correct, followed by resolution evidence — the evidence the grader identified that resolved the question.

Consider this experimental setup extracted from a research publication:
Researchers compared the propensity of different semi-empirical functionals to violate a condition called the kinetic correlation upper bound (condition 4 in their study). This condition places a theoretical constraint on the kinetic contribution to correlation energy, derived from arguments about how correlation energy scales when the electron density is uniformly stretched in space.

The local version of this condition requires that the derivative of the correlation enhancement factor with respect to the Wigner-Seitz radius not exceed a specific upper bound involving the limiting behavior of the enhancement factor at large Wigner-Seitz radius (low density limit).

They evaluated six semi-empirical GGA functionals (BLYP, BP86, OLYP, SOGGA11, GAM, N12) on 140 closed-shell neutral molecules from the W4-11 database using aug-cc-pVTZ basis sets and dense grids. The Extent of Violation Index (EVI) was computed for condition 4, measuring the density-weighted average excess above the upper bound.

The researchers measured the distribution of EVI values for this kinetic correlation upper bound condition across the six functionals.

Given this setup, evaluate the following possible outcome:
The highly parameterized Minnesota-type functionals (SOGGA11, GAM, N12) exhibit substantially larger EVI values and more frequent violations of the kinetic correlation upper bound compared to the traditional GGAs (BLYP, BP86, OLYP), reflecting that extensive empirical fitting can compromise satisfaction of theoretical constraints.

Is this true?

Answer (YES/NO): YES